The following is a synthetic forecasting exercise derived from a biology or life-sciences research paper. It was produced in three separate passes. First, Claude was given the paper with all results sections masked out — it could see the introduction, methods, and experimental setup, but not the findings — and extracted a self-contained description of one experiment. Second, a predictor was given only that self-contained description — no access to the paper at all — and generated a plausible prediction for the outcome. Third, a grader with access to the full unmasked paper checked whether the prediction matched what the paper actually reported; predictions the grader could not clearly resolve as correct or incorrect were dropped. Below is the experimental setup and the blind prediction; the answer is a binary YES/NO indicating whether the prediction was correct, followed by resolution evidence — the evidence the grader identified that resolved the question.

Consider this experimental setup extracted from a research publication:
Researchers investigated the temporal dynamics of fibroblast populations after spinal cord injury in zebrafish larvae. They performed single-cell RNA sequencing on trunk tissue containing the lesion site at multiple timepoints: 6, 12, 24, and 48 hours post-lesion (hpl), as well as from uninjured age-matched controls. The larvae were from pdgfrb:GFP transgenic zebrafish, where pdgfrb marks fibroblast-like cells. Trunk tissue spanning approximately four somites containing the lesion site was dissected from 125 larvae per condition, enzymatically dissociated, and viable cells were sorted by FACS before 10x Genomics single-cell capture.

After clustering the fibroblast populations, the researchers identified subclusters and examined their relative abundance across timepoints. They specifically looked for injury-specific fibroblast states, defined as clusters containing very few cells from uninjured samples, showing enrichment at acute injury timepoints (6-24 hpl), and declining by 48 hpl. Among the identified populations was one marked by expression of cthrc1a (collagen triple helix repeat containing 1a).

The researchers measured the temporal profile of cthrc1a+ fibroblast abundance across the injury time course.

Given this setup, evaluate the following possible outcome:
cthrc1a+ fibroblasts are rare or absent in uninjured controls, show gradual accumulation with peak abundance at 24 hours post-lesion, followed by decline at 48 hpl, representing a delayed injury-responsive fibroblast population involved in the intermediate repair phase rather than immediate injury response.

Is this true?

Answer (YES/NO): NO